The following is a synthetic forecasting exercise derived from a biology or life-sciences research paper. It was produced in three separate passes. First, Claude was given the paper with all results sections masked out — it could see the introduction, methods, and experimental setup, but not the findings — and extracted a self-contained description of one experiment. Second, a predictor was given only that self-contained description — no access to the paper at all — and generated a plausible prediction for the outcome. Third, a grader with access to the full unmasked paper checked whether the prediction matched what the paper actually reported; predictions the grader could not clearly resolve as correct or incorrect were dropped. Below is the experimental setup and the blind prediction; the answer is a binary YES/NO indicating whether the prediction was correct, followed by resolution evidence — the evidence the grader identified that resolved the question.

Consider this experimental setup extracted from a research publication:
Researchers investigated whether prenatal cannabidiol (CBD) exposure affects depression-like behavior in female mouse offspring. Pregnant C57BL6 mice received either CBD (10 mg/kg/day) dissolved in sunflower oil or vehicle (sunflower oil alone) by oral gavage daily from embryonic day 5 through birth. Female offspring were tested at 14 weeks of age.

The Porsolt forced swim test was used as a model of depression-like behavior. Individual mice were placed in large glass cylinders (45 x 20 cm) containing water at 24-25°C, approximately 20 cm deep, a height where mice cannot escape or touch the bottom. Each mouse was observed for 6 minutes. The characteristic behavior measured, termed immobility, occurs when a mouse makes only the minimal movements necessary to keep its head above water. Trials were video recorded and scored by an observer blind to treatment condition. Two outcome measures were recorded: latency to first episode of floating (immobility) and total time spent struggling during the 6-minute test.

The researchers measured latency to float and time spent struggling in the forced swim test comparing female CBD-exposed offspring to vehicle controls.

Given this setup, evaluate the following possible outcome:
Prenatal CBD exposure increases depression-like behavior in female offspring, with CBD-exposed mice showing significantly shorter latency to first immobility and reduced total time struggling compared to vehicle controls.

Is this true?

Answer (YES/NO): NO